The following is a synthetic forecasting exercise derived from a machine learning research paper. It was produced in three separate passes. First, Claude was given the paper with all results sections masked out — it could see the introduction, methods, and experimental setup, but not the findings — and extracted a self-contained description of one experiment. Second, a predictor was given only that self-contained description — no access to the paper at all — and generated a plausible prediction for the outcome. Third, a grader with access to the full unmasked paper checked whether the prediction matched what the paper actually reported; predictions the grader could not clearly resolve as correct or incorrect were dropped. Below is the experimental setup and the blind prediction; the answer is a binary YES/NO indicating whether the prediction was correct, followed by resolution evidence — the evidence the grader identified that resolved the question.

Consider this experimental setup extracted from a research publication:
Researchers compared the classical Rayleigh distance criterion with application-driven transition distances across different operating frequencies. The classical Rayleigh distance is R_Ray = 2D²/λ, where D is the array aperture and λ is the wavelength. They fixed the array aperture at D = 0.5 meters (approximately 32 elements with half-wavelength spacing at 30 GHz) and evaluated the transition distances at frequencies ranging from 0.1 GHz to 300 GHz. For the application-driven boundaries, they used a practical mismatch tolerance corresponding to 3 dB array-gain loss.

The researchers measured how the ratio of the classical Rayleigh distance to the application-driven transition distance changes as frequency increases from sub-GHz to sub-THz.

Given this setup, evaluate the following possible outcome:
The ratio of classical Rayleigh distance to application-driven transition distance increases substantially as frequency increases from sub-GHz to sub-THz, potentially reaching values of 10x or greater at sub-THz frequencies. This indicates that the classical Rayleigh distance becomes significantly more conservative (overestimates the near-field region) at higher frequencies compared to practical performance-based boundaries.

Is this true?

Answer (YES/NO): NO